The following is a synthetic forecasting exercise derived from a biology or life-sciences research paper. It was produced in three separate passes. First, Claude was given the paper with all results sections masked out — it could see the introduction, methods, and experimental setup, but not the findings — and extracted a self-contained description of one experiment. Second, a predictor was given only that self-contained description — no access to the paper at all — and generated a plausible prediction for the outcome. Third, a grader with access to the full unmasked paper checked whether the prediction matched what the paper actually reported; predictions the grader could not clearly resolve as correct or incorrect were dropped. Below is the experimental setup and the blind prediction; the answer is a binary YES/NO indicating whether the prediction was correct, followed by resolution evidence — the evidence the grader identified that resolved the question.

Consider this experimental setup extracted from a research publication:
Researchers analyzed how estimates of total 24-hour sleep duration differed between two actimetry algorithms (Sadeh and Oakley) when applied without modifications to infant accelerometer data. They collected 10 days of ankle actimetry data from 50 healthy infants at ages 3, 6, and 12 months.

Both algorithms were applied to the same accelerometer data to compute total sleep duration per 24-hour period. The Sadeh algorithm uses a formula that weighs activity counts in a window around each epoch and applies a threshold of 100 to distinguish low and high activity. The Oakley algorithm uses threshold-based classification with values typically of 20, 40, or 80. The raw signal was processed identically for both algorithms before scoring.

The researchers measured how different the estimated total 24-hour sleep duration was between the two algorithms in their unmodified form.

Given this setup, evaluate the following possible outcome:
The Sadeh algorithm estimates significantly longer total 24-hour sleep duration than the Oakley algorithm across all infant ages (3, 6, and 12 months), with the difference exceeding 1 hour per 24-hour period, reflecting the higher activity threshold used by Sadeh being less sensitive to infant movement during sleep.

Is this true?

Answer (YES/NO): YES